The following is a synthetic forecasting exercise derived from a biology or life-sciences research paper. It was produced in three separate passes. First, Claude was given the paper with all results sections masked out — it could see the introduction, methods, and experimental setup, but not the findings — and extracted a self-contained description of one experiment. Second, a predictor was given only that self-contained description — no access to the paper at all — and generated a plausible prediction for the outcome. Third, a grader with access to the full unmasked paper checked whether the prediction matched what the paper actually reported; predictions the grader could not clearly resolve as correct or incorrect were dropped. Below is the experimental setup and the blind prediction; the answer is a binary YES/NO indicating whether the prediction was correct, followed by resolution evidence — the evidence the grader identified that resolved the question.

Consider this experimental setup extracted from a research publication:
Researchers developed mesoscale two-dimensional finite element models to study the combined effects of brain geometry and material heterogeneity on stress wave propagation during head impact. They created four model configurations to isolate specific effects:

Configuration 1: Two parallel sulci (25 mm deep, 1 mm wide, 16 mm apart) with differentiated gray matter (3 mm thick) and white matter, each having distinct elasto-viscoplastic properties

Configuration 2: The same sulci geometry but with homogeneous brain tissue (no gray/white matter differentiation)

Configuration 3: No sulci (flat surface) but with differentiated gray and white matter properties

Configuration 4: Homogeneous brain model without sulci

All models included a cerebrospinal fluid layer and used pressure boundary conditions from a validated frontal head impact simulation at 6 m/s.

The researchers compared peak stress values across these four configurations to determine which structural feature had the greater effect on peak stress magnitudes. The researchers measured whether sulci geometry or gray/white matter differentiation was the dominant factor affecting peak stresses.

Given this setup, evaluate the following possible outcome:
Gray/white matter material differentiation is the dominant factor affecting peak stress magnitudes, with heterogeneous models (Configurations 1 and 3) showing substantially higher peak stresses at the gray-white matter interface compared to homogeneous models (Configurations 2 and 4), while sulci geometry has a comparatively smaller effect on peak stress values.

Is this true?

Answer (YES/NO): NO